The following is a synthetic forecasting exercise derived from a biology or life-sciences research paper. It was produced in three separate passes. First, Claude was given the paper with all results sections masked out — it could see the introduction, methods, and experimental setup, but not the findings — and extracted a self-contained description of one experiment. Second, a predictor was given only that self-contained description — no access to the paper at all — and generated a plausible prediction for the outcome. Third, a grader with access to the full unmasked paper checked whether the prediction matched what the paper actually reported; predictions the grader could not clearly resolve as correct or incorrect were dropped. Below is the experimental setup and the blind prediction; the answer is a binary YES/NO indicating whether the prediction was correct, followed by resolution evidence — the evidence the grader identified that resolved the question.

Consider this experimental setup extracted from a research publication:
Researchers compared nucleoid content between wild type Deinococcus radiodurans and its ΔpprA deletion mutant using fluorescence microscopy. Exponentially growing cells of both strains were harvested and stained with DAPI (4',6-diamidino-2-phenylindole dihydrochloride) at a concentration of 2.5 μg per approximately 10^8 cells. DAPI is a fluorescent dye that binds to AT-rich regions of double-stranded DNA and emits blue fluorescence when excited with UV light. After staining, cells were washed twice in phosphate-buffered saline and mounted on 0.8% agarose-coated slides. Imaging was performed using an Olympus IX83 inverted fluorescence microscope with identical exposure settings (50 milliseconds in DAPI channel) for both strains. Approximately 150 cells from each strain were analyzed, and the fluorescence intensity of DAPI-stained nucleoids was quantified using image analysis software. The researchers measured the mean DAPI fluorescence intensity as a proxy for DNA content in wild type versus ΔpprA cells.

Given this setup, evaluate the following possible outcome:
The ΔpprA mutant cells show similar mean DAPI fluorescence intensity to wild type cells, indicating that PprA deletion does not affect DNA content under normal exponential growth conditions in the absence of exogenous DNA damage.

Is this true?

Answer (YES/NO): NO